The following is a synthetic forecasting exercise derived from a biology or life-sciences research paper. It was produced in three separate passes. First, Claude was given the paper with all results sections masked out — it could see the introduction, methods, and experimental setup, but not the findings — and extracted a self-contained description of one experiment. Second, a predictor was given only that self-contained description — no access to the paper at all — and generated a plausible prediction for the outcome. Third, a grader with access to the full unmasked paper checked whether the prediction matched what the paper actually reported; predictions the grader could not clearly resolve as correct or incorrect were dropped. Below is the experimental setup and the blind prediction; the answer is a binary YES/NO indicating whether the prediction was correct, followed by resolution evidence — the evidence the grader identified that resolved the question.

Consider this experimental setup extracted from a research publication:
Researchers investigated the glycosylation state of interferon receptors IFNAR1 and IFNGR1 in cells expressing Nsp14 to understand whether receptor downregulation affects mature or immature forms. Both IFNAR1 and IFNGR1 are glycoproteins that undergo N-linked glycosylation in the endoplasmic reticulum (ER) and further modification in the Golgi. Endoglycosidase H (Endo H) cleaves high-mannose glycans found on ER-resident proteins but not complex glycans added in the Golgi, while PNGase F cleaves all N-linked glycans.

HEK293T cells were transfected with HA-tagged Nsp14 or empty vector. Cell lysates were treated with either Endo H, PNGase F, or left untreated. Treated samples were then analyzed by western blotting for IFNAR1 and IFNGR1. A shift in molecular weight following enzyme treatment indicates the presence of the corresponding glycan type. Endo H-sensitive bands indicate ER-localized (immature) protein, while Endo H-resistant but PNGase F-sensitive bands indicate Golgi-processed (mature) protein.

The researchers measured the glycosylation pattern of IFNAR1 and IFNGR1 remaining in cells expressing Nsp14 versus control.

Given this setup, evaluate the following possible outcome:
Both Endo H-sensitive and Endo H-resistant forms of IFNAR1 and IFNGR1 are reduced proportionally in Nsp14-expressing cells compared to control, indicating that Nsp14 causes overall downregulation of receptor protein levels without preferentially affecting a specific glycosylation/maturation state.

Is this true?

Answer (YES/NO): NO